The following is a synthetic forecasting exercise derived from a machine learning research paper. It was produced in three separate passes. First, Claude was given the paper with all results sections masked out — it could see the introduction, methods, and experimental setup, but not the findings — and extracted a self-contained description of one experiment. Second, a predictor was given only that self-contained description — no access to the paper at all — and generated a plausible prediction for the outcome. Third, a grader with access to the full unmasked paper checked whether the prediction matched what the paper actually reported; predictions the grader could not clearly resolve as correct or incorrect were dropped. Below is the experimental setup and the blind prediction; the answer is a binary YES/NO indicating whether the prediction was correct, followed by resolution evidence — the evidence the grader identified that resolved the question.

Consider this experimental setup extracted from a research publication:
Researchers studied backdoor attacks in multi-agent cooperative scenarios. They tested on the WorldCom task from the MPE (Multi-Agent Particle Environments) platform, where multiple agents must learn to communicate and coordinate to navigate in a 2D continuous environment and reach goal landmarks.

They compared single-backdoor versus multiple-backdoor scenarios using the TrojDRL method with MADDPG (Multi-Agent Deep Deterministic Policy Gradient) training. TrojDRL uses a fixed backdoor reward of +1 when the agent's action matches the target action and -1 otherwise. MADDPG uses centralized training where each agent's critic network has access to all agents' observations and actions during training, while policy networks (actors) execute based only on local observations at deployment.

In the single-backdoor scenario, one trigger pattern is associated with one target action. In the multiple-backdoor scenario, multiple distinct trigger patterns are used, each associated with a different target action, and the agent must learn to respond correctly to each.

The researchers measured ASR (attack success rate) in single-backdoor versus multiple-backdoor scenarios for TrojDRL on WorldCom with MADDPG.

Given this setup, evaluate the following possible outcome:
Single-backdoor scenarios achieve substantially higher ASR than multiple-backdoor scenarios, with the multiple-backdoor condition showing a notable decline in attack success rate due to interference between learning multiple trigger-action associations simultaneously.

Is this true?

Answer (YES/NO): YES